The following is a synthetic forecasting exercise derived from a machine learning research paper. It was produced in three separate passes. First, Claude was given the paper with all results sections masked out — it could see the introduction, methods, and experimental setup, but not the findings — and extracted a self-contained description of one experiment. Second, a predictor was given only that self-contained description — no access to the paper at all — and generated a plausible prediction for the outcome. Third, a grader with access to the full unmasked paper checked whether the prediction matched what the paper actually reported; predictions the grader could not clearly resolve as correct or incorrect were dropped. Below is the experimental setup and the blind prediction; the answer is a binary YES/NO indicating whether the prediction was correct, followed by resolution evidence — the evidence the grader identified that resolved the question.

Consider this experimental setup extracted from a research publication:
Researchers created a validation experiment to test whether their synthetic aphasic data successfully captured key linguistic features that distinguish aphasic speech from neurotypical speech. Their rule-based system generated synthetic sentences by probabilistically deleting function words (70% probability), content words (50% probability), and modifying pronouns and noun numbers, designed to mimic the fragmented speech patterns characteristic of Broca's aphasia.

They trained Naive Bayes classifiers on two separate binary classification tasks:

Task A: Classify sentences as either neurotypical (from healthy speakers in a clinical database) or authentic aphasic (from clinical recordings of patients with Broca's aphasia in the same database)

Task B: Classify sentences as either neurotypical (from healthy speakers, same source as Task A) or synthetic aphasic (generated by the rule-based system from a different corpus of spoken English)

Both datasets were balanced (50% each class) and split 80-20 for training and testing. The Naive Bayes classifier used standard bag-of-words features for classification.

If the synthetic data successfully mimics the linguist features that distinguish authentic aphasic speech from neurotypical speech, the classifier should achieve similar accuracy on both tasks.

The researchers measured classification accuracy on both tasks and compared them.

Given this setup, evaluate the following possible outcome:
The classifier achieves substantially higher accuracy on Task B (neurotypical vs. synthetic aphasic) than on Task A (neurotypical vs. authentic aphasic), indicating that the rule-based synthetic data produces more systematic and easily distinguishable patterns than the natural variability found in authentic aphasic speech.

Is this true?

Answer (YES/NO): NO